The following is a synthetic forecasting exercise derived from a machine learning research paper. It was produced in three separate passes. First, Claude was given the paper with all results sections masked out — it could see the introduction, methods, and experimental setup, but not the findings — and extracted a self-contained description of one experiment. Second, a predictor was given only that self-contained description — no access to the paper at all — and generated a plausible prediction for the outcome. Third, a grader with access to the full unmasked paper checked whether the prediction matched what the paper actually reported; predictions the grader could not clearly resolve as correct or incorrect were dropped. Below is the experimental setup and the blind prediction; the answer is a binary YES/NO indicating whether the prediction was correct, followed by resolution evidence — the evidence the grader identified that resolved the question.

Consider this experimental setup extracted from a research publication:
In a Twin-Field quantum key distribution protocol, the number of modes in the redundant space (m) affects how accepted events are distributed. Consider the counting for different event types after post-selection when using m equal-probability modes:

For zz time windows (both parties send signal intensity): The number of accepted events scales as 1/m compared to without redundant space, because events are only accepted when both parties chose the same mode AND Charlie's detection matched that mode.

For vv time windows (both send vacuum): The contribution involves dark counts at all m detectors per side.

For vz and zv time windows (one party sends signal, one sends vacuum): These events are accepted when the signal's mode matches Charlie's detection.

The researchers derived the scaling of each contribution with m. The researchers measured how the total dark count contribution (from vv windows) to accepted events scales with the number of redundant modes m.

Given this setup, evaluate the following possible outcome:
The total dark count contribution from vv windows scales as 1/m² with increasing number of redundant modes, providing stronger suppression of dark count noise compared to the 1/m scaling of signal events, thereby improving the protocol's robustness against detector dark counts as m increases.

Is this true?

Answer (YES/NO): NO